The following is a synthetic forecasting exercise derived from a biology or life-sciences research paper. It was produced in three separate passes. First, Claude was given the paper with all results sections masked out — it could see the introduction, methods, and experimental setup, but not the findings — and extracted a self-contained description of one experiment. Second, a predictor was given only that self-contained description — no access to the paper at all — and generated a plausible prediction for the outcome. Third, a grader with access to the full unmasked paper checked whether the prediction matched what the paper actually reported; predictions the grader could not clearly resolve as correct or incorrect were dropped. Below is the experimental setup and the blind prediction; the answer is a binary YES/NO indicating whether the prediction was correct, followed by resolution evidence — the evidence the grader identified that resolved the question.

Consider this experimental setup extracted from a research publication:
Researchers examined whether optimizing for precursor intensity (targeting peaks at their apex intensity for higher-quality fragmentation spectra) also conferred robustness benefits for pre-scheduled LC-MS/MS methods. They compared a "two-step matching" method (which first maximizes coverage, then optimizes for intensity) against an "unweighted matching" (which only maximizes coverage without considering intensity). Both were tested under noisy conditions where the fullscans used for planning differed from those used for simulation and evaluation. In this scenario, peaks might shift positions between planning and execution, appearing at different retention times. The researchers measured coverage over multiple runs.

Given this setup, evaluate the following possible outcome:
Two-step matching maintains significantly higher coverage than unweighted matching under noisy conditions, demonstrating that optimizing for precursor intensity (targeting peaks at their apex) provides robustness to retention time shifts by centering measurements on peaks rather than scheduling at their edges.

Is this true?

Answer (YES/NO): YES